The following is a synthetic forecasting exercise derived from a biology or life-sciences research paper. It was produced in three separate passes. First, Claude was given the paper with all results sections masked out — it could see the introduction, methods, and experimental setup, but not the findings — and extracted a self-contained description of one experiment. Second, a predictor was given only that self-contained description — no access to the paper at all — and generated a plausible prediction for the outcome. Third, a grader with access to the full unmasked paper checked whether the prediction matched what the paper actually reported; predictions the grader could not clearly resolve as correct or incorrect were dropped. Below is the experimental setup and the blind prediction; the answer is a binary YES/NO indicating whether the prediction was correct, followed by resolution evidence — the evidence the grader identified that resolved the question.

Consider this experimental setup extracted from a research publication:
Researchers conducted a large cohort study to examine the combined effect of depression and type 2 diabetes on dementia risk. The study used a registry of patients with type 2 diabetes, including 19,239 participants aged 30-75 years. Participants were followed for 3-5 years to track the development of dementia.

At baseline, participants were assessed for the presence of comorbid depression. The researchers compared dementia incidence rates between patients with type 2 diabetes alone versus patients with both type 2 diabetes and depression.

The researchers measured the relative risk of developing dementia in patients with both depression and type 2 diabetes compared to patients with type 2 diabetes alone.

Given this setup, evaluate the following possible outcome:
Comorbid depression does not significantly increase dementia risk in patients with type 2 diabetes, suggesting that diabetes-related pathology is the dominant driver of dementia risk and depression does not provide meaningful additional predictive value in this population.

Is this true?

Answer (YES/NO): NO